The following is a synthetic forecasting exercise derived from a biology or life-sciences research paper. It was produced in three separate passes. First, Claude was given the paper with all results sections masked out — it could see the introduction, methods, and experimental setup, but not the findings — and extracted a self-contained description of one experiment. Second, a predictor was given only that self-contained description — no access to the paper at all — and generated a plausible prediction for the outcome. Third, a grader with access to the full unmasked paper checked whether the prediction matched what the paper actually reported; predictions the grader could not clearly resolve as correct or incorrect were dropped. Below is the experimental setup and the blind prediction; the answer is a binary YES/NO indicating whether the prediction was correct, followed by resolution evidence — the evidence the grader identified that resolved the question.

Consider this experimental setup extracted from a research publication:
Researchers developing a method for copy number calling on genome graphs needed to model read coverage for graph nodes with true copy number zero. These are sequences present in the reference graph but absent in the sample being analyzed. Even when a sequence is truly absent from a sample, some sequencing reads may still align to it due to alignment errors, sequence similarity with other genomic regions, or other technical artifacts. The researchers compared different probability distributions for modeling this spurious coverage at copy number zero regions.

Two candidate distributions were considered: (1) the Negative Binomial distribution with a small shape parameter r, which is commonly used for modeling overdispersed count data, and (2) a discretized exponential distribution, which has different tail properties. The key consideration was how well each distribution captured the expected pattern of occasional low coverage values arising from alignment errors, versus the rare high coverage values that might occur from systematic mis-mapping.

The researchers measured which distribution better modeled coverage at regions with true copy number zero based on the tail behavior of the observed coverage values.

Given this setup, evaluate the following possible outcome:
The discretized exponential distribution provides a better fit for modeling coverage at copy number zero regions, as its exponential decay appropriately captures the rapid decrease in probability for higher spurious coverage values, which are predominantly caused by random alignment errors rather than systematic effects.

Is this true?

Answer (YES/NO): YES